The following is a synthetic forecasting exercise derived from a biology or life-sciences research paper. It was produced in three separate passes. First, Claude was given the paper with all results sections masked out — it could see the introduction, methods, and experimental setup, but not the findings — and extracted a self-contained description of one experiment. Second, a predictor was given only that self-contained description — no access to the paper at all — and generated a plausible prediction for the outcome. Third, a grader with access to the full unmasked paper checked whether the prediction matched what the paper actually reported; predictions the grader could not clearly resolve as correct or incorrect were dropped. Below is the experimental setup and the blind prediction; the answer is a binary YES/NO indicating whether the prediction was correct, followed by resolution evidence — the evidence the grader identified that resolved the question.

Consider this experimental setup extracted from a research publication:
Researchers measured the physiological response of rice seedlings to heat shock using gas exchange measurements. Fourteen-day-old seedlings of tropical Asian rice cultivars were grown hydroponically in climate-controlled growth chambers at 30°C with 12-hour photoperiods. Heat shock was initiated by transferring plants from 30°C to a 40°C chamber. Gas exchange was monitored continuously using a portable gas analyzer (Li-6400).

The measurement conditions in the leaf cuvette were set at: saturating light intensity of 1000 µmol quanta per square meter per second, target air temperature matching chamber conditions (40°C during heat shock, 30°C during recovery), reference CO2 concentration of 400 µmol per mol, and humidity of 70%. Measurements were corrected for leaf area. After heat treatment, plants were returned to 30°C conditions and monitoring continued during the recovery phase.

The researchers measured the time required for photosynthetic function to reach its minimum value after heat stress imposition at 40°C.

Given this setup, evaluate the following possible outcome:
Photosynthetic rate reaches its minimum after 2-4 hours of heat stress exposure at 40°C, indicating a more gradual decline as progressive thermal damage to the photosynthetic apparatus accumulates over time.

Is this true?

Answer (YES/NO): NO